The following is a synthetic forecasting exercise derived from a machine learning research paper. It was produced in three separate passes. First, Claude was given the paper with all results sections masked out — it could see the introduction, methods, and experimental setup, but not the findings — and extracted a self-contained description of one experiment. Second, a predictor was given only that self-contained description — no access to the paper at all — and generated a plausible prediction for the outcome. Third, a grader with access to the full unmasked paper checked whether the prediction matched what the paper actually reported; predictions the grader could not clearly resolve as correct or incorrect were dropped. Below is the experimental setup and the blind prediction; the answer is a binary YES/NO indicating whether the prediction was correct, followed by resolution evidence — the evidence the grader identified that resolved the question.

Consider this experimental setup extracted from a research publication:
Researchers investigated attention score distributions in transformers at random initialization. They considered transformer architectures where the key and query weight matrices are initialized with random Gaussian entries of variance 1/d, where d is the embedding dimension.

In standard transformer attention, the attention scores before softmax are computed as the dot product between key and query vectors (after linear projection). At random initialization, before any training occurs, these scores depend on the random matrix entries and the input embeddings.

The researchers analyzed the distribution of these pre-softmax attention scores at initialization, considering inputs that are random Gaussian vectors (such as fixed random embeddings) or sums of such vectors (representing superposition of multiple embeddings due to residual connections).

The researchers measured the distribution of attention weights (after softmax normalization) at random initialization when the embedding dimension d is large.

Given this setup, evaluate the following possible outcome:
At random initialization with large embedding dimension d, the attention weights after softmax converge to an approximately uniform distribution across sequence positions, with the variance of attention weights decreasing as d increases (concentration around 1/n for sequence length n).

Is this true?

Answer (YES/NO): YES